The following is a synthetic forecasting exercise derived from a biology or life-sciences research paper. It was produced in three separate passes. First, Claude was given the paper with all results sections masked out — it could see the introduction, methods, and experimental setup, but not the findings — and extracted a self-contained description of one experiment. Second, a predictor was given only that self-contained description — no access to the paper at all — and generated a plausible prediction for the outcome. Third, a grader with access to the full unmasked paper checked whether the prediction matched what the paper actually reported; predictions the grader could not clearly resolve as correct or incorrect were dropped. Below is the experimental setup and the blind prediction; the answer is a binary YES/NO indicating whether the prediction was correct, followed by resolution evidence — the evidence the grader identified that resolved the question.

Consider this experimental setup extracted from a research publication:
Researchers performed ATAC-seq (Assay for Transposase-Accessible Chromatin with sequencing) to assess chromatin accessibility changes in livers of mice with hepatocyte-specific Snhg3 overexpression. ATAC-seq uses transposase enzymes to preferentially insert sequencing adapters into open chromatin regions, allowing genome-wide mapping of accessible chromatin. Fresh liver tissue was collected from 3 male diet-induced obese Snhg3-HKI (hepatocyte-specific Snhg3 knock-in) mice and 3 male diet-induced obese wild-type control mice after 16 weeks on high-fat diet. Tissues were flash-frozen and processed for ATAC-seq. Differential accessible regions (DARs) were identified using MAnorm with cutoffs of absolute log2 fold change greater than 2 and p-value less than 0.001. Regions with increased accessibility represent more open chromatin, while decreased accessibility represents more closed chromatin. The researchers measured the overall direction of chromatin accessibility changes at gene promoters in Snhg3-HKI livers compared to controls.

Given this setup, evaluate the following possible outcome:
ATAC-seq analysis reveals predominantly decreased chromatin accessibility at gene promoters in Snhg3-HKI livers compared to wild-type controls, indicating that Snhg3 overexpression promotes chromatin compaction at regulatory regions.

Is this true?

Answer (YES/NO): NO